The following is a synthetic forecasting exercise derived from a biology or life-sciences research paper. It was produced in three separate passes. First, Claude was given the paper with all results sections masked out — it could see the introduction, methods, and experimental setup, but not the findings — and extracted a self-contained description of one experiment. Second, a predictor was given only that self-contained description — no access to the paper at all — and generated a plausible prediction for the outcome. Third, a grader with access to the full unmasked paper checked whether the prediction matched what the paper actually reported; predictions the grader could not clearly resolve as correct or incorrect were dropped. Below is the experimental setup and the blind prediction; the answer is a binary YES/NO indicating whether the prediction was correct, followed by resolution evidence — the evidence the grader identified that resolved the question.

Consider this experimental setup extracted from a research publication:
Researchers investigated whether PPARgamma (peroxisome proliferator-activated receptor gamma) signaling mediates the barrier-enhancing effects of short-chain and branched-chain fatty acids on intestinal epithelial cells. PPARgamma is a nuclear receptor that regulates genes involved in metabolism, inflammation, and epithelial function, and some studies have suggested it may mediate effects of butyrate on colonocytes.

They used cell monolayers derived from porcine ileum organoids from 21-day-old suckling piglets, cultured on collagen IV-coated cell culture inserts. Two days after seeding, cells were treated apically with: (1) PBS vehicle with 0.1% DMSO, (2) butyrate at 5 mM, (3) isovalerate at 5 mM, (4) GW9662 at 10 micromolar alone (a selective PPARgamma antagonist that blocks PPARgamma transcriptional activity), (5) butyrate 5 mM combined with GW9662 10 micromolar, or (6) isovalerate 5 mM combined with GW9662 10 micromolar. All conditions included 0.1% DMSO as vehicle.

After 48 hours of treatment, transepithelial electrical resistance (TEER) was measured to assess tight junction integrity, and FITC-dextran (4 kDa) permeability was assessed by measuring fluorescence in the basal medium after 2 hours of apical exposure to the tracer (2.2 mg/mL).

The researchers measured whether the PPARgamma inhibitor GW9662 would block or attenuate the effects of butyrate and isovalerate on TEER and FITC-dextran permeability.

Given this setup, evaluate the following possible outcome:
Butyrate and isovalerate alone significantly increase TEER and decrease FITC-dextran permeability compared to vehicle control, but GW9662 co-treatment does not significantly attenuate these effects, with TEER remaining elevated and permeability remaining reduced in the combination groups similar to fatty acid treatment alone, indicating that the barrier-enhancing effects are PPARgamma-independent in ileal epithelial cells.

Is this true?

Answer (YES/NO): YES